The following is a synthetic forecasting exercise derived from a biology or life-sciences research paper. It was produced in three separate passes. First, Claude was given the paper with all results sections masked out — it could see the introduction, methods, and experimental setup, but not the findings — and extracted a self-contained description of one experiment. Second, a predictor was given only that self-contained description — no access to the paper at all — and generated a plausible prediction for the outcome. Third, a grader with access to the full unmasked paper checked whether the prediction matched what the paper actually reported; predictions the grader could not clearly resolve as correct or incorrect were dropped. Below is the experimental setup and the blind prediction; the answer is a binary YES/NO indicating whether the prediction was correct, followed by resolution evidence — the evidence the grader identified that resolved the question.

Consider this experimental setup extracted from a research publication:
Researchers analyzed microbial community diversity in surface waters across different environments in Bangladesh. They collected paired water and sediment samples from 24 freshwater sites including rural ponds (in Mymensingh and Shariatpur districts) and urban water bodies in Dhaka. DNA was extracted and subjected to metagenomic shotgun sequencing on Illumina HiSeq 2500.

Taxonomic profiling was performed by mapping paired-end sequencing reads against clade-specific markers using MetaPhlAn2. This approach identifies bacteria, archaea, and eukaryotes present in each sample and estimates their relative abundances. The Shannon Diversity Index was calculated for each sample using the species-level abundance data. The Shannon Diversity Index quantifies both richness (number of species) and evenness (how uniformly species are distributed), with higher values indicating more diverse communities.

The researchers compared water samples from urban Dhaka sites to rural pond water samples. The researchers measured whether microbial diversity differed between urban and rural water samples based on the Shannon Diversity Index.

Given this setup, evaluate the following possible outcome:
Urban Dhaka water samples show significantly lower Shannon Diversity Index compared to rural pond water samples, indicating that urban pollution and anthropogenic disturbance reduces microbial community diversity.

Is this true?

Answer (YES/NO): NO